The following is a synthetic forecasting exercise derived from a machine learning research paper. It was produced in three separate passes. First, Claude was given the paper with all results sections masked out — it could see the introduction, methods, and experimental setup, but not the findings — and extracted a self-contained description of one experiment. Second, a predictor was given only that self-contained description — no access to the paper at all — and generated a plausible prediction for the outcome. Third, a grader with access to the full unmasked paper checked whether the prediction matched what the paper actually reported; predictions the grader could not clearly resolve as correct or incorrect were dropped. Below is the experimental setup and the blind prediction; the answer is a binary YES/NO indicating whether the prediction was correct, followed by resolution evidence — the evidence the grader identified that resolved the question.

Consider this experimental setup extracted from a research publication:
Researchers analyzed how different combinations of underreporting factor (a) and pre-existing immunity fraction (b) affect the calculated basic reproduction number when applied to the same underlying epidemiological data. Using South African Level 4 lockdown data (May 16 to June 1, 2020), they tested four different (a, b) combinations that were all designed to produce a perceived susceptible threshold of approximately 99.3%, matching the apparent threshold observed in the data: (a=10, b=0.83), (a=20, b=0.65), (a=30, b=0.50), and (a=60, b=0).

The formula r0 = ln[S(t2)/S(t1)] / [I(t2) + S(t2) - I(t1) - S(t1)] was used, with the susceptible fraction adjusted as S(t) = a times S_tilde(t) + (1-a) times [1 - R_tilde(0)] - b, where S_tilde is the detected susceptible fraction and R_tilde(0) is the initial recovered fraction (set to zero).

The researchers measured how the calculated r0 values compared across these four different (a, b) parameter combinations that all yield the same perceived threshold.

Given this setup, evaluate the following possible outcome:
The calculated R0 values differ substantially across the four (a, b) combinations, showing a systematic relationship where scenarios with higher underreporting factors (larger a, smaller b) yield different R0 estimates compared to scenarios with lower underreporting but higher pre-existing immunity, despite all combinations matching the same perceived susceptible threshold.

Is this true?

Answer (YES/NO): YES